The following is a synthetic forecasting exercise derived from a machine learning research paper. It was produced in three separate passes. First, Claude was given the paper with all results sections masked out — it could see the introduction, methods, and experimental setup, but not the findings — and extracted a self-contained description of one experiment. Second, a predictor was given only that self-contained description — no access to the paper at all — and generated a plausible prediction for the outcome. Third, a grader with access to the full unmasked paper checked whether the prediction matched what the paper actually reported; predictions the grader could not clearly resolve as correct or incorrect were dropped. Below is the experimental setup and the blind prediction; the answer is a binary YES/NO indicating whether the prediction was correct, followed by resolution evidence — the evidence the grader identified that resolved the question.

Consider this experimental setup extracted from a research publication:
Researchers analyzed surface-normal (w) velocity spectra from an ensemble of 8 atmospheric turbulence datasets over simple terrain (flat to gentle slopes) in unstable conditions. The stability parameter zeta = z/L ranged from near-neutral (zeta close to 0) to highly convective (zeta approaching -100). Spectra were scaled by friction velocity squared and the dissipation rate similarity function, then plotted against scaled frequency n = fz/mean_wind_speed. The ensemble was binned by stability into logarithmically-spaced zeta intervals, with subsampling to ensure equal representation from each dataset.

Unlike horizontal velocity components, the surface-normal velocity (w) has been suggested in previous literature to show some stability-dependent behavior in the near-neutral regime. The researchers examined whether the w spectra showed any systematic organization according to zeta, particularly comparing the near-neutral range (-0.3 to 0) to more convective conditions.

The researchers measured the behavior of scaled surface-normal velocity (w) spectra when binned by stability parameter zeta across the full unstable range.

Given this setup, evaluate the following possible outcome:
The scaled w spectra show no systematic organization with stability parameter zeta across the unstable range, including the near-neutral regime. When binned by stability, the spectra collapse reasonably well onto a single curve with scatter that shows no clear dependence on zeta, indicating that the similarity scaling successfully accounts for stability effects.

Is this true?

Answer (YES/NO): NO